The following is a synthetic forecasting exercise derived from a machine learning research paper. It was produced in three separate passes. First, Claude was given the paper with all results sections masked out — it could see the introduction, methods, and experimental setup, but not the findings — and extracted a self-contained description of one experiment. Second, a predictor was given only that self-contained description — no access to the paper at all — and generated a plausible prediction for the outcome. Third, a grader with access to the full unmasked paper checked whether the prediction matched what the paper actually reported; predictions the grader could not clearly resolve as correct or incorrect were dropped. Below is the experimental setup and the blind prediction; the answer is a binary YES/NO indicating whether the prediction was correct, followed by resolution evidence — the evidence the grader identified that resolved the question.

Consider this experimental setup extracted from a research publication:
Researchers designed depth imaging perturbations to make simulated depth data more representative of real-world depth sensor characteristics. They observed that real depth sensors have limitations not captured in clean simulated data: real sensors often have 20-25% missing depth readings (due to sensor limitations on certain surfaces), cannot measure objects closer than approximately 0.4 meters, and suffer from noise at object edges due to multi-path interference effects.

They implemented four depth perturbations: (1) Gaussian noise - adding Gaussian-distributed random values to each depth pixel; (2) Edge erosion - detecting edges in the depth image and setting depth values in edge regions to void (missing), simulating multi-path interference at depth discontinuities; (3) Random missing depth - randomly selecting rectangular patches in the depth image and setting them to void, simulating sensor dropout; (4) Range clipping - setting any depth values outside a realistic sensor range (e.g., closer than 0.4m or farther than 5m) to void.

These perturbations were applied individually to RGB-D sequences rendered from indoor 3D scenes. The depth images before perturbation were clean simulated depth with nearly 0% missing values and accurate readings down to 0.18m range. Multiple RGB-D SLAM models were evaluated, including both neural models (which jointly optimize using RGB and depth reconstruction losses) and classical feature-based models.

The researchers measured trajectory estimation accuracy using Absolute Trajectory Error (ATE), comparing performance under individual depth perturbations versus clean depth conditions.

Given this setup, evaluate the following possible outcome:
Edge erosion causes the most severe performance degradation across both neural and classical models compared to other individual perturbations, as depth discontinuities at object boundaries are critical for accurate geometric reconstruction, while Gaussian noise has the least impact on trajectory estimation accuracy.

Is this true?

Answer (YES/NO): NO